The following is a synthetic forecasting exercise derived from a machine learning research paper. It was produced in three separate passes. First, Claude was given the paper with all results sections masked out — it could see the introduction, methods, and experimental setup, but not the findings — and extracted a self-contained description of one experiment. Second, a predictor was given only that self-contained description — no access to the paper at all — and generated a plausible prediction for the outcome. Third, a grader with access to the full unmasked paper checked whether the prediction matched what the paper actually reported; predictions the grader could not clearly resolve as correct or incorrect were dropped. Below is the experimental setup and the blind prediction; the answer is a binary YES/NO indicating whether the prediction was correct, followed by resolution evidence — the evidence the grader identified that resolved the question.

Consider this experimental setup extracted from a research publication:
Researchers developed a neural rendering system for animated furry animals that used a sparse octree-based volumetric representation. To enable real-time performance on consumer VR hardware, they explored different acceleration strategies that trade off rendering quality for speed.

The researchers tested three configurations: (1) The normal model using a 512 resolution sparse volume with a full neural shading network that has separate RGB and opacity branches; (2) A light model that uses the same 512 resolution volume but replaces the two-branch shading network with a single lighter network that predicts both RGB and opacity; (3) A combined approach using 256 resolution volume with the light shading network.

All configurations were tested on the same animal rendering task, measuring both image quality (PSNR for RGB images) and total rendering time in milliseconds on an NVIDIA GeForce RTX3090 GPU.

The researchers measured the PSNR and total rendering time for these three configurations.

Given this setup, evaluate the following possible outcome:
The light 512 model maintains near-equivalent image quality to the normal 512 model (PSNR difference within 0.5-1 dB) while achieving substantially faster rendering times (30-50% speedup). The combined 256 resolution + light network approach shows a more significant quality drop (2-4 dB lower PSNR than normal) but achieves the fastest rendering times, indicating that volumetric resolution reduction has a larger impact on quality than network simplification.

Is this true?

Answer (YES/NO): NO